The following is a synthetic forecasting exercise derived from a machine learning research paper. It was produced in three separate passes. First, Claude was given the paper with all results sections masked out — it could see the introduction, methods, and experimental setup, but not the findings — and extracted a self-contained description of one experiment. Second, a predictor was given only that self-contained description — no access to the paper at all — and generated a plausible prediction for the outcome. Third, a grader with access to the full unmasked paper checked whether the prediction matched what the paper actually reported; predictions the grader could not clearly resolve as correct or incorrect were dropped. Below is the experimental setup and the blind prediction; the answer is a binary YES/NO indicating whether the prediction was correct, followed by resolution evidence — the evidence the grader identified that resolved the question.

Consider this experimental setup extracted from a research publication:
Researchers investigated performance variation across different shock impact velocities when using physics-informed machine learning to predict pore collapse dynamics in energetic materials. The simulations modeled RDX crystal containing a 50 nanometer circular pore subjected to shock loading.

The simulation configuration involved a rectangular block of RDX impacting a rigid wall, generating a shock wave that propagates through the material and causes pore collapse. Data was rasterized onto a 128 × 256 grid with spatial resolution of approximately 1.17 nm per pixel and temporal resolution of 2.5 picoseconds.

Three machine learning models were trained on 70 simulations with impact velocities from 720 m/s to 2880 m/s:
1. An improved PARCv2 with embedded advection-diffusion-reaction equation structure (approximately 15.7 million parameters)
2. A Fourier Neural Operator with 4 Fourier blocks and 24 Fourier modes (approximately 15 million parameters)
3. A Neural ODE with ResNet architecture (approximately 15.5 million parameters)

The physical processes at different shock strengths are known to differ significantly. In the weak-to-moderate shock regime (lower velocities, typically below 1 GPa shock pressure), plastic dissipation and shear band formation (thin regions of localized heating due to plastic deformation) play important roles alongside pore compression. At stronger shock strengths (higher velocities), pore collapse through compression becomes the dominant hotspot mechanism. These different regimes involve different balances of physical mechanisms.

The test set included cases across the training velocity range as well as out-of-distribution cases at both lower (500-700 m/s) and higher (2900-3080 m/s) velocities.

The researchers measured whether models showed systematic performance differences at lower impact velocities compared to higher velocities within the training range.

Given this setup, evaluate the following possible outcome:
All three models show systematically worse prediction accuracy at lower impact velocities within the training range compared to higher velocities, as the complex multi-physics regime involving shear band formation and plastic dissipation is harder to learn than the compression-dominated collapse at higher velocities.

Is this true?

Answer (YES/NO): NO